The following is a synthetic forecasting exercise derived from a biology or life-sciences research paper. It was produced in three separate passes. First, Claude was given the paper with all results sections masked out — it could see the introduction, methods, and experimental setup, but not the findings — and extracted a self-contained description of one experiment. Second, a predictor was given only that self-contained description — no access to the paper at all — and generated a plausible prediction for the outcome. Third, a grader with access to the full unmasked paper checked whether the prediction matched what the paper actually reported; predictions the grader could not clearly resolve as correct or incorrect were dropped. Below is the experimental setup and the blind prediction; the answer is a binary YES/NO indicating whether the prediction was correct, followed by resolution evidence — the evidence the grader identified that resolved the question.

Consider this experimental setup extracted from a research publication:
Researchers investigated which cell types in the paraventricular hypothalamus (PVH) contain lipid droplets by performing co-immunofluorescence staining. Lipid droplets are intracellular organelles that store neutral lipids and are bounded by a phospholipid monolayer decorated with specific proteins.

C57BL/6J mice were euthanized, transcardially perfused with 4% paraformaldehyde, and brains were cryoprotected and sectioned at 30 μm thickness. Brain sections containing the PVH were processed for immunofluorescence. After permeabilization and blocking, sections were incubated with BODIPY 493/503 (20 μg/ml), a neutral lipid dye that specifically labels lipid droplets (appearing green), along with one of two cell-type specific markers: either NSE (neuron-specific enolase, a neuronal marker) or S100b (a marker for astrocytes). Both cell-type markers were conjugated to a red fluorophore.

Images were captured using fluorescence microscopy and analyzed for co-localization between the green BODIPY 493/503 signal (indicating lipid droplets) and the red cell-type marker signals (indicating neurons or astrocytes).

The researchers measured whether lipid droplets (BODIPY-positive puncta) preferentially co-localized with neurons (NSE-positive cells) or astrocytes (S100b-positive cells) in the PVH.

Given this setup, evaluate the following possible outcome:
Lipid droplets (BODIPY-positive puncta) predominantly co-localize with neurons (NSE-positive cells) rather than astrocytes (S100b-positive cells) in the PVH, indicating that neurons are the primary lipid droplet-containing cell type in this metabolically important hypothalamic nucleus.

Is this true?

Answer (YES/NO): NO